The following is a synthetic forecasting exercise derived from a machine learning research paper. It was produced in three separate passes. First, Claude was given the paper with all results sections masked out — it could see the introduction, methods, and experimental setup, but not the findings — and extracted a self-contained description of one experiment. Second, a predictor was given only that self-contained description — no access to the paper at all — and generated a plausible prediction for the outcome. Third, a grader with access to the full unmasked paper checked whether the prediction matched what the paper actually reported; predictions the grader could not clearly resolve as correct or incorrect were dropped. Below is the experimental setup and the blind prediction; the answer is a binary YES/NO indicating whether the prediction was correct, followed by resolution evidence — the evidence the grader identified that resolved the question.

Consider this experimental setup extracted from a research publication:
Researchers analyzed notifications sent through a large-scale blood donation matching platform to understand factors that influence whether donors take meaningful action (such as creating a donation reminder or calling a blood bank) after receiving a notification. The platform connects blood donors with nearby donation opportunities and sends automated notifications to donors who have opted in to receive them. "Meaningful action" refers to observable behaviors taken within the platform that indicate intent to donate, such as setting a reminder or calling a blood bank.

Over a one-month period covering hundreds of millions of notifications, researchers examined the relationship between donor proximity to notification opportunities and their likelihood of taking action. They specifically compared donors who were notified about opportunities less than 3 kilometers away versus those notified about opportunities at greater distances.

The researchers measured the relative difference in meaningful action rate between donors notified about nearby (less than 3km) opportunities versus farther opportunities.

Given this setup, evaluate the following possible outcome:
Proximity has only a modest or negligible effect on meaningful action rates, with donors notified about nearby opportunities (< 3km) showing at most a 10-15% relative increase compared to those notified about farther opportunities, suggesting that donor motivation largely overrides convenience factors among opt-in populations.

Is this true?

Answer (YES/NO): NO